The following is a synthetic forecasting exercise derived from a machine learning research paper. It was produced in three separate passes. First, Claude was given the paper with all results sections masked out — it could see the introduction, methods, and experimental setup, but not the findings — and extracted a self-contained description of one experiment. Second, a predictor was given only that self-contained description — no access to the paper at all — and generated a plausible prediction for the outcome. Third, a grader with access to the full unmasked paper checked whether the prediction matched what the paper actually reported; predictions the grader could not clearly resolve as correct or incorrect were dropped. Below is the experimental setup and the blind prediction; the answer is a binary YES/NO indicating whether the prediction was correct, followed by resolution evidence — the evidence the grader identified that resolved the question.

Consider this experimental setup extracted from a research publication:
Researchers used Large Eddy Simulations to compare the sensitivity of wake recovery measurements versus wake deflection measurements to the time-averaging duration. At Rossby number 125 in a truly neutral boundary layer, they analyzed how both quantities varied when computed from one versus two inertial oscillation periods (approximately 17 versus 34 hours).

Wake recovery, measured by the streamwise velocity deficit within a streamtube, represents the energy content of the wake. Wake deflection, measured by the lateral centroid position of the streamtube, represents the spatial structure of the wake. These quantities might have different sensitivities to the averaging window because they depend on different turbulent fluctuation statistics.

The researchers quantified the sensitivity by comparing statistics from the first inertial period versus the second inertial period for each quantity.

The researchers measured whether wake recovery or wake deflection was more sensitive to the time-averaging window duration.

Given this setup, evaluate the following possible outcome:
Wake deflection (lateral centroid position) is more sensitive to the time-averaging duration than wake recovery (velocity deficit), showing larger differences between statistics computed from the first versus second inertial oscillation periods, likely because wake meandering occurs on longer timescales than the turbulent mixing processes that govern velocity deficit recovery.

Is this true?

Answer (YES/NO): YES